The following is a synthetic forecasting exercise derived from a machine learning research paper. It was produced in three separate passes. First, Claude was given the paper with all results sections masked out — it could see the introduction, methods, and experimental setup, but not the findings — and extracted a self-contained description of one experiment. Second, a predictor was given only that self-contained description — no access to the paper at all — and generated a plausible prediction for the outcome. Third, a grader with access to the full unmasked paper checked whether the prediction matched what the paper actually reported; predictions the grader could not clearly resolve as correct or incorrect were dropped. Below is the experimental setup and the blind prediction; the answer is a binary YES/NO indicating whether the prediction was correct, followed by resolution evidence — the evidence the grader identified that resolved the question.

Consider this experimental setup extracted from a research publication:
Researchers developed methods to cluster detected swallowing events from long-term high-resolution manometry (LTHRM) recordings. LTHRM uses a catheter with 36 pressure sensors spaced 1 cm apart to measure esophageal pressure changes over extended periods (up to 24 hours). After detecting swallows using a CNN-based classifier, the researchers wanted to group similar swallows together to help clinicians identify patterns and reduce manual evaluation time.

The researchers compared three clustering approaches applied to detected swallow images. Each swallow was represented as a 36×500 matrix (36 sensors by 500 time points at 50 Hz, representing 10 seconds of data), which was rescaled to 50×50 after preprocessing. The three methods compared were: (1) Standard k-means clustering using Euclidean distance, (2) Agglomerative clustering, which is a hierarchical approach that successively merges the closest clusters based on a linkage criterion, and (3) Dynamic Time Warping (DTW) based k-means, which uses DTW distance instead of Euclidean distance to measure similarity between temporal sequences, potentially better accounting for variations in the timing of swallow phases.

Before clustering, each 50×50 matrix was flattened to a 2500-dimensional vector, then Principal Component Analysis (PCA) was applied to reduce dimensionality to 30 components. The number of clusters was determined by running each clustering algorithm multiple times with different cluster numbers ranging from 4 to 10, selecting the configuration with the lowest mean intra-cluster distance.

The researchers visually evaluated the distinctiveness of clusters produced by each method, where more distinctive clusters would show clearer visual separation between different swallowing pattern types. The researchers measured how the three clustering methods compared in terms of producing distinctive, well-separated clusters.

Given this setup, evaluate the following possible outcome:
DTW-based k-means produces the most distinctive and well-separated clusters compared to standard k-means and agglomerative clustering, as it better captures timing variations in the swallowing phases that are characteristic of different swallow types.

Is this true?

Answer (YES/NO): NO